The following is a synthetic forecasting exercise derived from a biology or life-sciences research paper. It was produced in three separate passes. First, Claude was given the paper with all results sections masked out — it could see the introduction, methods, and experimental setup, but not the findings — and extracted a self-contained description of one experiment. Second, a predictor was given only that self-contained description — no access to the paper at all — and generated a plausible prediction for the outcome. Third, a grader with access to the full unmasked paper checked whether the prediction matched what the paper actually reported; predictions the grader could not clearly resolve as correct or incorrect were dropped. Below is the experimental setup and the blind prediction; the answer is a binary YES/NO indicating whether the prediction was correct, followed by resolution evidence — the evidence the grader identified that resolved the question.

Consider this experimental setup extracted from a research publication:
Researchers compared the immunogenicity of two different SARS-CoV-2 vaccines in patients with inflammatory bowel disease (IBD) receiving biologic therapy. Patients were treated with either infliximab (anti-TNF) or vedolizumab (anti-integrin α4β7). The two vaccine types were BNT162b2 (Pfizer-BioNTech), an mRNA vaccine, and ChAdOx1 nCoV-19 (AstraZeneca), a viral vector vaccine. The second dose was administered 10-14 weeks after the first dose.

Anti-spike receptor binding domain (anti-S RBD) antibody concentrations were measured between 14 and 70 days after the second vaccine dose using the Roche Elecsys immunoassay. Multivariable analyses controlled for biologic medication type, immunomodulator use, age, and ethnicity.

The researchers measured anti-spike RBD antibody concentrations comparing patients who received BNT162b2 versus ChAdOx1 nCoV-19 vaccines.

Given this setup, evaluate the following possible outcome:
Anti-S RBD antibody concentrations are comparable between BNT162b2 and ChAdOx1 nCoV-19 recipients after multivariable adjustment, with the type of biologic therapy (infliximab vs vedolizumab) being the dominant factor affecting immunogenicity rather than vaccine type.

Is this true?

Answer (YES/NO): NO